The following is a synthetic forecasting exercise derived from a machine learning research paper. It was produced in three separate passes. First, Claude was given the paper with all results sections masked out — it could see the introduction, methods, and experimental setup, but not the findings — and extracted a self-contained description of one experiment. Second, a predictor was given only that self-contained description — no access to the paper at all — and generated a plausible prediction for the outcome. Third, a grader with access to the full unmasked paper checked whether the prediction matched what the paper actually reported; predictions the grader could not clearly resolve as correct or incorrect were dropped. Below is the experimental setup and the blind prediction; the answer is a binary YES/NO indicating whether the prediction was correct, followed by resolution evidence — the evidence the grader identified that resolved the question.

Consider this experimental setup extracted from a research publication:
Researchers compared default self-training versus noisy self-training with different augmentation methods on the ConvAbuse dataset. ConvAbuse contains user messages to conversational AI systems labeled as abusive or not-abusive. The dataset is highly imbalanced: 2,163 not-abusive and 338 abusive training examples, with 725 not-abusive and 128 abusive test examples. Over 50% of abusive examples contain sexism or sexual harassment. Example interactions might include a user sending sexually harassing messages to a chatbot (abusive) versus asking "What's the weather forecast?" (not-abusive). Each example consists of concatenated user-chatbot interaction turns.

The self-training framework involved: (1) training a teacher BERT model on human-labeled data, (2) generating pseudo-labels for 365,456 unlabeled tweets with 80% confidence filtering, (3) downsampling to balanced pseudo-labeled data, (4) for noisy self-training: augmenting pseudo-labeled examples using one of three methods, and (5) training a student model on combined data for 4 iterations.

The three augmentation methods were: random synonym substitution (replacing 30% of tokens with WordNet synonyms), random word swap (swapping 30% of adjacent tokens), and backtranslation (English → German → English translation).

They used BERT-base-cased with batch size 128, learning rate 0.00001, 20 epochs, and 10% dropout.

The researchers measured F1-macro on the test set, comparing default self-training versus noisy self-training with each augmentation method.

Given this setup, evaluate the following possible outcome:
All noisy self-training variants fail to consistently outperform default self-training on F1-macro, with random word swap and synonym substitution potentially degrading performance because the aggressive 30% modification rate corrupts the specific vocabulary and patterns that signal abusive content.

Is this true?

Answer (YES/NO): YES